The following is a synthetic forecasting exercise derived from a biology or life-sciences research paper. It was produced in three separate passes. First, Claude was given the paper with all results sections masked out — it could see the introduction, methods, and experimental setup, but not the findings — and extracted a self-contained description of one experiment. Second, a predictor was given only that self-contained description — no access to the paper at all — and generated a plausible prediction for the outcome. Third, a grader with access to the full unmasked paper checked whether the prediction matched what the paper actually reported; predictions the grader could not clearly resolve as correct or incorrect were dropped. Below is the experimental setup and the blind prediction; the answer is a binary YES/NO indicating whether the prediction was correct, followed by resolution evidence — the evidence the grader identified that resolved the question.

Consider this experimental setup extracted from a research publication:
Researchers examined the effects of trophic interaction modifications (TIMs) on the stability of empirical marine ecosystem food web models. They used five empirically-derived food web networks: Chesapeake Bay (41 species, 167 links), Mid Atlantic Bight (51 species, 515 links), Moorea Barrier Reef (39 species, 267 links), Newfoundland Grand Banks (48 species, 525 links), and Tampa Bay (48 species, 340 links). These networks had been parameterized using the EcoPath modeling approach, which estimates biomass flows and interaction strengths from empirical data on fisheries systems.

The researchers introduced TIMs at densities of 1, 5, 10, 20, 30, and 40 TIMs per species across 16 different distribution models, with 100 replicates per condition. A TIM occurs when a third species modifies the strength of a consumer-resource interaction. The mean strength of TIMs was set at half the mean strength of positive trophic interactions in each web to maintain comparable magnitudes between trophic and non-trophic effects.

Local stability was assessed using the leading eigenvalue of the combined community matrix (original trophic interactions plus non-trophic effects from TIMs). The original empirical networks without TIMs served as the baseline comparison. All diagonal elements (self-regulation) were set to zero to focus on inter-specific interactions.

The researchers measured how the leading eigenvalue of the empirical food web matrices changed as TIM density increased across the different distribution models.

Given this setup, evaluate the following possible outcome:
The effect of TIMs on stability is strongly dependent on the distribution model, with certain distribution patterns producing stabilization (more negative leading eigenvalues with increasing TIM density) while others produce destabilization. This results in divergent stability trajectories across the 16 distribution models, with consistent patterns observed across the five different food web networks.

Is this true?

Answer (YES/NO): NO